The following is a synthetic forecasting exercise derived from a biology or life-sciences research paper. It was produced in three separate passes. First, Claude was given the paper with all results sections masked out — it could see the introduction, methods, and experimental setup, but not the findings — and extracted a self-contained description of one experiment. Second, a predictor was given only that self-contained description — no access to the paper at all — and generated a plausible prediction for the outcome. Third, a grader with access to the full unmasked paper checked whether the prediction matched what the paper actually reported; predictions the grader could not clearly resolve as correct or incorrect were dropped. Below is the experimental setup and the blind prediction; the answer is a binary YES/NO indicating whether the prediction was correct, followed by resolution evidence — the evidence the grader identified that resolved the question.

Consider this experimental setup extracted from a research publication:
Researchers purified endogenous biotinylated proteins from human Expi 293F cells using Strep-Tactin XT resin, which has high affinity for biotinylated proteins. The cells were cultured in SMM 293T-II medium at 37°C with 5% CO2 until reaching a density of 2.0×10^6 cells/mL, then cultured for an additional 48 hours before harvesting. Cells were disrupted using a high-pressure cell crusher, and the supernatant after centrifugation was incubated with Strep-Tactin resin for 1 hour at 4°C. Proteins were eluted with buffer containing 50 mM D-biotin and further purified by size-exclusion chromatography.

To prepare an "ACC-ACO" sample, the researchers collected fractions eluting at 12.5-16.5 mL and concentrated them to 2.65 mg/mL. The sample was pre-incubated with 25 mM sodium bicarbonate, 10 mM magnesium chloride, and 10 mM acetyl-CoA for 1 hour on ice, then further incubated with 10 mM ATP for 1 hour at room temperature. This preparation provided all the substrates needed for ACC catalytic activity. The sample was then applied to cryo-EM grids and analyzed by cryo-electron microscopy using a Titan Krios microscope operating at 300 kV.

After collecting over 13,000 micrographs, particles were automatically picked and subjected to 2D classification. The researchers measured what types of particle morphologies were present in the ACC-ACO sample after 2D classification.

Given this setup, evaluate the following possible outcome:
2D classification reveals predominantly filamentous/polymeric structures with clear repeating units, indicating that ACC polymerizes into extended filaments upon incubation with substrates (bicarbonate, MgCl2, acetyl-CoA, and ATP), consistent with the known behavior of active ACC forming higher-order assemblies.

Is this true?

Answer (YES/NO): NO